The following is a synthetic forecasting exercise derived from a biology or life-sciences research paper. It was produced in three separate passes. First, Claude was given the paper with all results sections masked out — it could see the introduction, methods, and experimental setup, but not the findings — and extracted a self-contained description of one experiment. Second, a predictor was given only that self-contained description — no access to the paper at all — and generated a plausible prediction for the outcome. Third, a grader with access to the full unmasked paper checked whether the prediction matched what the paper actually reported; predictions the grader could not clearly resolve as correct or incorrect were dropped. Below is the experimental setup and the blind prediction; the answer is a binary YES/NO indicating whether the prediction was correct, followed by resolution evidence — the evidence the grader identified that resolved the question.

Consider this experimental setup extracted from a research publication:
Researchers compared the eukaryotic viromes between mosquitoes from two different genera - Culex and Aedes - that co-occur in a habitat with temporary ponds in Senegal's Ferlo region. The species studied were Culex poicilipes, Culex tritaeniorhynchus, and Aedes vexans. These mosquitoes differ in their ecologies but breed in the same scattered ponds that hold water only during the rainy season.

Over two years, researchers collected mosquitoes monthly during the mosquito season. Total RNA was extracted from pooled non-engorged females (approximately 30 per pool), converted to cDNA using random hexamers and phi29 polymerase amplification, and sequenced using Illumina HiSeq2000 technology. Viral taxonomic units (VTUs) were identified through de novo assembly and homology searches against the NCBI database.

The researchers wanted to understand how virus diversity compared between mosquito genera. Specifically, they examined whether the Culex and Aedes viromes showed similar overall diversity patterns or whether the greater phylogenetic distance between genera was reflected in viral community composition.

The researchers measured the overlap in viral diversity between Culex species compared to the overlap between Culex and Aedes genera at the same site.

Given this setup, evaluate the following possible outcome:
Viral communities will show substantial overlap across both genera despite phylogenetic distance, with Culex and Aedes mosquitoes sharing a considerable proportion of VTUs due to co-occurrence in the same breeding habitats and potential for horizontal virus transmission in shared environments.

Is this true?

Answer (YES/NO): NO